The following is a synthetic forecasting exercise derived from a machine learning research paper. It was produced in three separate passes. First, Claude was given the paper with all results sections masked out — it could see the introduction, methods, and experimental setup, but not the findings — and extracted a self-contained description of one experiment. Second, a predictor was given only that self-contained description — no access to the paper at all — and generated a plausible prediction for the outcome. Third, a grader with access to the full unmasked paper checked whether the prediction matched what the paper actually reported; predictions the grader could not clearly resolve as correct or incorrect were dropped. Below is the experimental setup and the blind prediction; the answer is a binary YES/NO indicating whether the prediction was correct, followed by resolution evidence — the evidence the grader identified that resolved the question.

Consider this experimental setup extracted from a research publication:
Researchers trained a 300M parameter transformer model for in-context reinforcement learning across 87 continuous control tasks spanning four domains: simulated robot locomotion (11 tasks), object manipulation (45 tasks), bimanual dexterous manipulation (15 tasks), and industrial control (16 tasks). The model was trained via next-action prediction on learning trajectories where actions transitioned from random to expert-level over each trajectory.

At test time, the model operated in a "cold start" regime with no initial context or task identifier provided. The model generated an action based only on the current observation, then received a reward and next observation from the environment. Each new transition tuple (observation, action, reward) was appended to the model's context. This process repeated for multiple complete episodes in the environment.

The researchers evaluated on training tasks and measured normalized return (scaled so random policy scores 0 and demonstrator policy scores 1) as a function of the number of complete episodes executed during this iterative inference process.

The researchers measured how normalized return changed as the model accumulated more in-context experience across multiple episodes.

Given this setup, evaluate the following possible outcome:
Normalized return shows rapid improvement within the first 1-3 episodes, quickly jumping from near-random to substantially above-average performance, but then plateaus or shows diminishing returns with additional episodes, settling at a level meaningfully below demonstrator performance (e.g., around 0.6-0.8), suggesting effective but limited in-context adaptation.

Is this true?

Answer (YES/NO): NO